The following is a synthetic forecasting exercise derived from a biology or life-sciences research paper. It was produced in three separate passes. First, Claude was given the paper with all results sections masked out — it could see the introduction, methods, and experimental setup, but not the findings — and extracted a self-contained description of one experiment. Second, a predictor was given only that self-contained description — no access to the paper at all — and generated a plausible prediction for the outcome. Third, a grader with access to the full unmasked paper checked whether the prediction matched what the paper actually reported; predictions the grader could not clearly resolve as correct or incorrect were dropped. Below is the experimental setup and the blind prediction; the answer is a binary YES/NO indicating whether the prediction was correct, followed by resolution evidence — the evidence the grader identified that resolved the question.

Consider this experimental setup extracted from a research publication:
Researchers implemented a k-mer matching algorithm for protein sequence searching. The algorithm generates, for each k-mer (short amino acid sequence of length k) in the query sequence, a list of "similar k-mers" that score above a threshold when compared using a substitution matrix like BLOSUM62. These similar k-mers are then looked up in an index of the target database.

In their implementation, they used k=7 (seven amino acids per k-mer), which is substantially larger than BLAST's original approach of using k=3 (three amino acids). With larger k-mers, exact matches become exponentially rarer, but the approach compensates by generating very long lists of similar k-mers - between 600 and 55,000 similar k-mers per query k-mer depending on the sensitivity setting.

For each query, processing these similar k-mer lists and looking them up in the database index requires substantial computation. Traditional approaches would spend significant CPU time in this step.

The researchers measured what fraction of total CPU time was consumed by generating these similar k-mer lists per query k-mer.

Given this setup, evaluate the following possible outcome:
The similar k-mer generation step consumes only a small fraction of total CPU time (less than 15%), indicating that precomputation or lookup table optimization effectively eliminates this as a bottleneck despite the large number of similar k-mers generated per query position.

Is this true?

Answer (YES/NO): YES